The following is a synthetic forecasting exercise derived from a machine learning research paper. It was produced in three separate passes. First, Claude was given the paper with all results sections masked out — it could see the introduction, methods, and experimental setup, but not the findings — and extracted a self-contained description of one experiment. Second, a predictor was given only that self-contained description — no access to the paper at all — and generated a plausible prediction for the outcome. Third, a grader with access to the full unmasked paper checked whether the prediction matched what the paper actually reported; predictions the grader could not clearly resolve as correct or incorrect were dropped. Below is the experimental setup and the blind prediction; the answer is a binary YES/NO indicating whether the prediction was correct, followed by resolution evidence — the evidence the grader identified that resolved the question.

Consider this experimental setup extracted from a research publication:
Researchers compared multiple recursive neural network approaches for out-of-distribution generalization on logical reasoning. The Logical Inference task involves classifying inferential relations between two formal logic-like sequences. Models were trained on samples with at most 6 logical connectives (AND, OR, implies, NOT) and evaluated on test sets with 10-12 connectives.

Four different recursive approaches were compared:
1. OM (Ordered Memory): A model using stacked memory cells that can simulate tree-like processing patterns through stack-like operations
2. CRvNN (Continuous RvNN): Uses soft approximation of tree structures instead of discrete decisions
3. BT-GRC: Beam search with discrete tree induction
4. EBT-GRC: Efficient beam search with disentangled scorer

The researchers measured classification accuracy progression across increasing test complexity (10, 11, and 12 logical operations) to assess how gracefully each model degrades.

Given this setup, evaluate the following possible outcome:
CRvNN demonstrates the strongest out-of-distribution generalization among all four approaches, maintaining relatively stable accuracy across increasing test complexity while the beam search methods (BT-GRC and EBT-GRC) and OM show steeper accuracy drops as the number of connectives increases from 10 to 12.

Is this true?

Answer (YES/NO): NO